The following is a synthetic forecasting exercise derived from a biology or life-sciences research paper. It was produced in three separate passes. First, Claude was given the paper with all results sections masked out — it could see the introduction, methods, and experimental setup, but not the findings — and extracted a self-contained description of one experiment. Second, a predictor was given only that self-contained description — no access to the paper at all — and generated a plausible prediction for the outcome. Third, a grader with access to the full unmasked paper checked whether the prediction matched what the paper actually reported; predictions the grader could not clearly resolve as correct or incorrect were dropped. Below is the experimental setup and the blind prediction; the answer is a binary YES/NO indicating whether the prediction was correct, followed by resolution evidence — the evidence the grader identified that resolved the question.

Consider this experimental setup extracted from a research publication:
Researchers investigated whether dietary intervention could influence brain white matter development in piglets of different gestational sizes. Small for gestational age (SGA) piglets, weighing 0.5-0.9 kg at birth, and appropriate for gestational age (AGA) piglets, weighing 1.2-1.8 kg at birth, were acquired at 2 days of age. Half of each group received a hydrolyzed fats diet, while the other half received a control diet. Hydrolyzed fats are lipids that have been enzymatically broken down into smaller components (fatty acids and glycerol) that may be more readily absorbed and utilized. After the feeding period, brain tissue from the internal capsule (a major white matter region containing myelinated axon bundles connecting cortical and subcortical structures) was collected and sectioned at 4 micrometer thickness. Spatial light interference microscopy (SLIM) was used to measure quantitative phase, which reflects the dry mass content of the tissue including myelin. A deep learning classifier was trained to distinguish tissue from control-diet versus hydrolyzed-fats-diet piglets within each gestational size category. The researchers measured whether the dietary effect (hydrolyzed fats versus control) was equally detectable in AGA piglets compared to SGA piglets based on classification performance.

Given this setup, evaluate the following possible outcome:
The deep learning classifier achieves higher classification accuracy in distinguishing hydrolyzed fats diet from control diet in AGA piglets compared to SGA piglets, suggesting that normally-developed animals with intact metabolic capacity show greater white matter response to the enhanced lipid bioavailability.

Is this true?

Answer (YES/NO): YES